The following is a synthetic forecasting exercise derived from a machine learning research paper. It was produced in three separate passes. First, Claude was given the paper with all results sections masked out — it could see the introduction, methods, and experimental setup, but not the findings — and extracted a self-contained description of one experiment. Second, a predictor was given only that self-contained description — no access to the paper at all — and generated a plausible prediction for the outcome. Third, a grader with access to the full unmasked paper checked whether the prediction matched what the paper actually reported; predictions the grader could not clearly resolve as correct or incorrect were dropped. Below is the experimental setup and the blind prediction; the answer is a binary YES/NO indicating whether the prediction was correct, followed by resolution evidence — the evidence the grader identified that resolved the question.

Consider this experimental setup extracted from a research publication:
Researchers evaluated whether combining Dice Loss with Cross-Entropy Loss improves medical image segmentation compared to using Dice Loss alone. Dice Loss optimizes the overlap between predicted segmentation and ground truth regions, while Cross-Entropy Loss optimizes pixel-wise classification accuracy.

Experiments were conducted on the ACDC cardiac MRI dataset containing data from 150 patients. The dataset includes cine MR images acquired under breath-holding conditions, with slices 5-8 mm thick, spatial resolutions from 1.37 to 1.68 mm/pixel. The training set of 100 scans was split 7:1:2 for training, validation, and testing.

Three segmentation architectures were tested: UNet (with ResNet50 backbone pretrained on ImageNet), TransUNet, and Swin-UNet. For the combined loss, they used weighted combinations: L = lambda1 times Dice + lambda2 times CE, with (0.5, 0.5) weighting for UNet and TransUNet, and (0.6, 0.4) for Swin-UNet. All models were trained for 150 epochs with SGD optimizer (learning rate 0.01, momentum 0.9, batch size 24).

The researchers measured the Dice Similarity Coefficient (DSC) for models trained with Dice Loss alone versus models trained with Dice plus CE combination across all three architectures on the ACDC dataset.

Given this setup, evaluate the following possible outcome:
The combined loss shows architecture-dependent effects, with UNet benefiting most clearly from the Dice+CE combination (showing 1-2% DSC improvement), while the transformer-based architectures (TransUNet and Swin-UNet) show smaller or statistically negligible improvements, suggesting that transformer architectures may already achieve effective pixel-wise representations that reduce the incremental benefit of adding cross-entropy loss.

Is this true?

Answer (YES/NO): NO